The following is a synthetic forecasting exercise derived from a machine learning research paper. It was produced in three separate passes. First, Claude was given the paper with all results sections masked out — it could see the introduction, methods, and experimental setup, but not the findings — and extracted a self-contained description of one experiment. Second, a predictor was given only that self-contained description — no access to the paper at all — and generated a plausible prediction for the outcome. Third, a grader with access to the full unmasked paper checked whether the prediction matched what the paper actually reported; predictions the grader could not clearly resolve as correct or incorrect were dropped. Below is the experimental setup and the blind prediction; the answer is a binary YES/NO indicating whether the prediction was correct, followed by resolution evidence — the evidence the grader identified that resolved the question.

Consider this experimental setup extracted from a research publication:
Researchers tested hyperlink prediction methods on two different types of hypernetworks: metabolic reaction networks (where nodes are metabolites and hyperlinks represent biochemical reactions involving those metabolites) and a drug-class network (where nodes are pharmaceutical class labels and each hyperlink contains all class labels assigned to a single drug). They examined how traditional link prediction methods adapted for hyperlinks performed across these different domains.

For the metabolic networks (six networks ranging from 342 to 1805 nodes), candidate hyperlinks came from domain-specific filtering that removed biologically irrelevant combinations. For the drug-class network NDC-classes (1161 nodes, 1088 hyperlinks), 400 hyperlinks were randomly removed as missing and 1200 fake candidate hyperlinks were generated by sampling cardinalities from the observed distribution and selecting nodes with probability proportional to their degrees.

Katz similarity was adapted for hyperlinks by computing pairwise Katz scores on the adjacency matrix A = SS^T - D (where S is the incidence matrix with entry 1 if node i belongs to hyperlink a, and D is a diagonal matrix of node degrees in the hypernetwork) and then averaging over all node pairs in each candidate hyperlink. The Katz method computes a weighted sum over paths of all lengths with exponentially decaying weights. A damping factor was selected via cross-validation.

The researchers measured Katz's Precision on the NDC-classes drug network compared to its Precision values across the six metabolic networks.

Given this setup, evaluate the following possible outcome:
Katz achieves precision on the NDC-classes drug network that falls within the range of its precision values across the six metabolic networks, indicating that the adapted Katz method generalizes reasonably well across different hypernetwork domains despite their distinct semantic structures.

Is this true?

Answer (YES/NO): NO